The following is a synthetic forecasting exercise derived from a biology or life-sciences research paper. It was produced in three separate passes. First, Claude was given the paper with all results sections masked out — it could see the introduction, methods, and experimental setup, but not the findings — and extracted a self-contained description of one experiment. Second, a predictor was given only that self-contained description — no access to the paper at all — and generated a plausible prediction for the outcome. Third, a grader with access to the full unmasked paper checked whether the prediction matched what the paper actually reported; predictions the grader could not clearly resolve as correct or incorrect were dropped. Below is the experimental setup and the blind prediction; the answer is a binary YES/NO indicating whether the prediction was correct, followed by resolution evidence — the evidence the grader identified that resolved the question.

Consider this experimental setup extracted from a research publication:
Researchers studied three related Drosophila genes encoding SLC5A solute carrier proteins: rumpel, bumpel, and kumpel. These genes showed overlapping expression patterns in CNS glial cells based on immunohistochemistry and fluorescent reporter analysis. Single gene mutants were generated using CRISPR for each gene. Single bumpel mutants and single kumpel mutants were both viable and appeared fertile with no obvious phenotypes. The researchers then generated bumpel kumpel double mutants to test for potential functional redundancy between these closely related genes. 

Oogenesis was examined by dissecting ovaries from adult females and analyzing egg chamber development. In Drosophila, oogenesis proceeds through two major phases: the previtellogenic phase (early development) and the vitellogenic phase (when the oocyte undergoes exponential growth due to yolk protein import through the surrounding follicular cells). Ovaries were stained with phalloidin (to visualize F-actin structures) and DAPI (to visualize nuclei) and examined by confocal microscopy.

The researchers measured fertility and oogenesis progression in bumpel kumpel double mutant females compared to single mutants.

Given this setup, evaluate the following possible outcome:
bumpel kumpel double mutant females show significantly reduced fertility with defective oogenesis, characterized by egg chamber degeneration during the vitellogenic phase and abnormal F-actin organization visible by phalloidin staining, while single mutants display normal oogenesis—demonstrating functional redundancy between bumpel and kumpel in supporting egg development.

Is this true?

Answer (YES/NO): YES